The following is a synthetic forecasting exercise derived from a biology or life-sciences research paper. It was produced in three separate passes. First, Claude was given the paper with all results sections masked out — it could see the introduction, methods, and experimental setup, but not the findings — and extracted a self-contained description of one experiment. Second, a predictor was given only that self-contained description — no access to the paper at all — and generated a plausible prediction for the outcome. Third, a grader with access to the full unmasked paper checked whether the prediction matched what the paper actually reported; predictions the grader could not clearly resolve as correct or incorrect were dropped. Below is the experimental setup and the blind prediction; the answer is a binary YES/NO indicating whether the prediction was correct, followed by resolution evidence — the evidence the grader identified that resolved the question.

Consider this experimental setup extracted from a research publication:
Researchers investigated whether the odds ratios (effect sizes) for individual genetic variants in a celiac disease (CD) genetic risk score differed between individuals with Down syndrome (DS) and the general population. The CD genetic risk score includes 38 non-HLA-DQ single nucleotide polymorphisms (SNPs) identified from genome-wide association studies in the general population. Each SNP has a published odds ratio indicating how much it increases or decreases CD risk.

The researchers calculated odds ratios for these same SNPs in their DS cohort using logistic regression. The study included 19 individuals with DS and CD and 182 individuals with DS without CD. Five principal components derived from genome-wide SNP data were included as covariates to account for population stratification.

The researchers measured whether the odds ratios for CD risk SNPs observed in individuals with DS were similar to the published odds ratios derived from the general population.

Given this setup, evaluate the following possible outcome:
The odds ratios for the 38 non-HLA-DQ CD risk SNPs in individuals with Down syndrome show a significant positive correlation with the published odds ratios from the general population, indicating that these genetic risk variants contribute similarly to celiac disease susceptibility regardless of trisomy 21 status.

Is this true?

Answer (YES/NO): NO